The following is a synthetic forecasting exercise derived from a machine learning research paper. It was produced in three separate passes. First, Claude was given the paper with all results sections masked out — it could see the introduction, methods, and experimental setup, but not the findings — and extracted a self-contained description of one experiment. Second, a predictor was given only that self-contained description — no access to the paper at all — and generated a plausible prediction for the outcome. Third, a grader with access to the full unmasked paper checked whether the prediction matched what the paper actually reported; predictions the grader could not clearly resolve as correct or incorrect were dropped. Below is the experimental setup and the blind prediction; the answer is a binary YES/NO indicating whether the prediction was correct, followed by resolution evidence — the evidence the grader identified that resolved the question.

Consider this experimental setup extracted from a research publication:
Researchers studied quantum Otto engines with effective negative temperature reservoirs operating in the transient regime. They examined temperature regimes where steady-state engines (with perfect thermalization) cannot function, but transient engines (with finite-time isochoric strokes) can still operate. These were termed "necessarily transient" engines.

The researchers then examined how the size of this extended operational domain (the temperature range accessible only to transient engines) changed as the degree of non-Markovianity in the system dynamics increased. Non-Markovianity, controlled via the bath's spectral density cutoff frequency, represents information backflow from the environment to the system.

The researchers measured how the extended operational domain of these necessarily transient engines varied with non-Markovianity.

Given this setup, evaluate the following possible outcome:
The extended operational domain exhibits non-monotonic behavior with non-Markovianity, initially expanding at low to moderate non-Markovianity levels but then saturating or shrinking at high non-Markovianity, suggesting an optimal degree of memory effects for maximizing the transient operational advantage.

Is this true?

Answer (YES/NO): NO